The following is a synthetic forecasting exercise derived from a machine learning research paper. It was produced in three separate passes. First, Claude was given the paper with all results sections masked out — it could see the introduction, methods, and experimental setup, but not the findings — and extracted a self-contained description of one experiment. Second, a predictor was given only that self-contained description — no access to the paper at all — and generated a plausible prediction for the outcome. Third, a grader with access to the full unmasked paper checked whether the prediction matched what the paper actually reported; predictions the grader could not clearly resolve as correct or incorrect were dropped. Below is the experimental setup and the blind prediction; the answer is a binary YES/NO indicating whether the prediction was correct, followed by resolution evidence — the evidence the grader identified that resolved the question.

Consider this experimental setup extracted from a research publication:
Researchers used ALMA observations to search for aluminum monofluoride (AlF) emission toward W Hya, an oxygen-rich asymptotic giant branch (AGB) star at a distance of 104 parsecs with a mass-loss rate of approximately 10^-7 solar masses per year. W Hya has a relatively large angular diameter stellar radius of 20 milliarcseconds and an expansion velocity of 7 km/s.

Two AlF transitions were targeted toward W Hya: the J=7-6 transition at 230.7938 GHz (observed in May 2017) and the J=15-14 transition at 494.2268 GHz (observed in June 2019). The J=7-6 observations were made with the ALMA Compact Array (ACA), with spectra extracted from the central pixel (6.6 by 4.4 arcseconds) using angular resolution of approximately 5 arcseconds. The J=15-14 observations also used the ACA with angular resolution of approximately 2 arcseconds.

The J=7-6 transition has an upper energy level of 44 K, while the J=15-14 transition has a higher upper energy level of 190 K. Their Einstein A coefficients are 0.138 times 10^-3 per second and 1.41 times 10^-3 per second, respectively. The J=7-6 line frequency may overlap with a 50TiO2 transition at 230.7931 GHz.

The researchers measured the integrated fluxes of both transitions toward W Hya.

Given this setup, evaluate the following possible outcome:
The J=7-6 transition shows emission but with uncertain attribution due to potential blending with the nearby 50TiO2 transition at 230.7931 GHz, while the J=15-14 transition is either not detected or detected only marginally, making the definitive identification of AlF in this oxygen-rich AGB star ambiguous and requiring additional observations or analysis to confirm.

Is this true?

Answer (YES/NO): NO